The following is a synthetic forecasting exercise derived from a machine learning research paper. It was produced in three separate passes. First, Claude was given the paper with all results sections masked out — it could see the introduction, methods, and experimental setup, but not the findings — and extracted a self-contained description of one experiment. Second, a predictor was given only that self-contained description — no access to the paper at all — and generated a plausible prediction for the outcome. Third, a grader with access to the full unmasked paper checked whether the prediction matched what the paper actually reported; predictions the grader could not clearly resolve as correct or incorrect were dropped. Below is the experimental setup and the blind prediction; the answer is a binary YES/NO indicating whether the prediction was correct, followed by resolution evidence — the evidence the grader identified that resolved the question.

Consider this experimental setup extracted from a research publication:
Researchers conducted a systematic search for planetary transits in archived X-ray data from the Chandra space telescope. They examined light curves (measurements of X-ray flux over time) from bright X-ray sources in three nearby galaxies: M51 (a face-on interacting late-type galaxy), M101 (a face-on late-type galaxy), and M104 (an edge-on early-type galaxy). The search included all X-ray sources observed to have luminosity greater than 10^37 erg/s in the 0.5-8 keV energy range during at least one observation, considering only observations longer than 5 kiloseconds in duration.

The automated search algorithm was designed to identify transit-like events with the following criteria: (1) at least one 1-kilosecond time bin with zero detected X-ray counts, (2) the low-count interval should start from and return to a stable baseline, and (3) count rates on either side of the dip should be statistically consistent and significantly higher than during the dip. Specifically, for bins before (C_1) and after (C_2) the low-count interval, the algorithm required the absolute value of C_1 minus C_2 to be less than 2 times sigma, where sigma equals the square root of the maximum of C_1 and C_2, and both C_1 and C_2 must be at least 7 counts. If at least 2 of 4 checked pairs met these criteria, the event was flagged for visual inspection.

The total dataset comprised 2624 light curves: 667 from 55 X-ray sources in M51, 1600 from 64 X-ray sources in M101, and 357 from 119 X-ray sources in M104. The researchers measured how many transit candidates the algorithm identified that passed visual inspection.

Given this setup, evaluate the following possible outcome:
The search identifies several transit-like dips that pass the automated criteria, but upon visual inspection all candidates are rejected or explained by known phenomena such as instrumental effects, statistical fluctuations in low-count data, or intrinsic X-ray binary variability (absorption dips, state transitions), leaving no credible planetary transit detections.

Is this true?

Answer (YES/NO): NO